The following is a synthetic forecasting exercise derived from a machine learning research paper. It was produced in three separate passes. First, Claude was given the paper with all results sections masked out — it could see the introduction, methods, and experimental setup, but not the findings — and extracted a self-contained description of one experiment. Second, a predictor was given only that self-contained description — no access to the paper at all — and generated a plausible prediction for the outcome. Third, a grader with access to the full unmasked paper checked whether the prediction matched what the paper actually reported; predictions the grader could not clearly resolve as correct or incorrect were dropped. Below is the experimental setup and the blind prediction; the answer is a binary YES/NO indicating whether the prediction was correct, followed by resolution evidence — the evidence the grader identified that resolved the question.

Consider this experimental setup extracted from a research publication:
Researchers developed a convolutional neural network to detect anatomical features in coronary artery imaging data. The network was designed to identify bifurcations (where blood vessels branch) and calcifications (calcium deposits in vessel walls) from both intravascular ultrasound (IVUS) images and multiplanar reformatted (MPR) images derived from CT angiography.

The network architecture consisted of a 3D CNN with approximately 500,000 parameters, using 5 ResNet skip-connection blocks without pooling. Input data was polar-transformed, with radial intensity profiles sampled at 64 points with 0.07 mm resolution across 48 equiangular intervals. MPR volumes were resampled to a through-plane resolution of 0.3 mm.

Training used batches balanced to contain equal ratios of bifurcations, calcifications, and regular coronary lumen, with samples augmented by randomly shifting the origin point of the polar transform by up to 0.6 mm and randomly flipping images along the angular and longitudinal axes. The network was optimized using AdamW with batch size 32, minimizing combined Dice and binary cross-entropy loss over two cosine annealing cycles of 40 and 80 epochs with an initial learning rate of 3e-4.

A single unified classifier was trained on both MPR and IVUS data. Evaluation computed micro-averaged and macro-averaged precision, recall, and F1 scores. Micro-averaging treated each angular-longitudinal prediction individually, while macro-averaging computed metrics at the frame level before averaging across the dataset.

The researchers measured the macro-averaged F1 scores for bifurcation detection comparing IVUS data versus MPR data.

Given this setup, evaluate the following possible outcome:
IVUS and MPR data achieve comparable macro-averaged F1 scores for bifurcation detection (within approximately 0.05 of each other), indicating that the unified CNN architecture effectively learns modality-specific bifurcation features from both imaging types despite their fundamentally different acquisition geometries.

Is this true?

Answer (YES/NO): YES